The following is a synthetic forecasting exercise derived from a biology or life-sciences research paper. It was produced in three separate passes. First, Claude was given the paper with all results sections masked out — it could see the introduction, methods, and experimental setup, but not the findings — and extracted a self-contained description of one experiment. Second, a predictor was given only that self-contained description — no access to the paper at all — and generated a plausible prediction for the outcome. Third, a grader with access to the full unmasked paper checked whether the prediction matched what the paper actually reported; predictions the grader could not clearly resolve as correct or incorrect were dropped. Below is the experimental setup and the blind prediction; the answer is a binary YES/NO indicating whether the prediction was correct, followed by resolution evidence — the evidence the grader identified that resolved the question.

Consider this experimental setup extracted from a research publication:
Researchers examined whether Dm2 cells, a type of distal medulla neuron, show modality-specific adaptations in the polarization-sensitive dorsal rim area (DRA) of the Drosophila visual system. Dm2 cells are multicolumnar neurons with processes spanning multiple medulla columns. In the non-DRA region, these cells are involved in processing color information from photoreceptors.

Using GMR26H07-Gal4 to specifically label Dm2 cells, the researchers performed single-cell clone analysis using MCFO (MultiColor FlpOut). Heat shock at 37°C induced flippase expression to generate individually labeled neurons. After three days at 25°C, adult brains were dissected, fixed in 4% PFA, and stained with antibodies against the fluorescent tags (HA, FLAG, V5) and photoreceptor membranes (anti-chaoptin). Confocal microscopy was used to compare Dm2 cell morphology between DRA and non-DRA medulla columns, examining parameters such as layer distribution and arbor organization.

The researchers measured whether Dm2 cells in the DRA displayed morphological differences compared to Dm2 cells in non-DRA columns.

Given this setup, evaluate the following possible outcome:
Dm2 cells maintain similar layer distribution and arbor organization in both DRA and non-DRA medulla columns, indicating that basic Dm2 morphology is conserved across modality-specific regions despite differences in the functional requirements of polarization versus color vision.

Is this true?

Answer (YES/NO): NO